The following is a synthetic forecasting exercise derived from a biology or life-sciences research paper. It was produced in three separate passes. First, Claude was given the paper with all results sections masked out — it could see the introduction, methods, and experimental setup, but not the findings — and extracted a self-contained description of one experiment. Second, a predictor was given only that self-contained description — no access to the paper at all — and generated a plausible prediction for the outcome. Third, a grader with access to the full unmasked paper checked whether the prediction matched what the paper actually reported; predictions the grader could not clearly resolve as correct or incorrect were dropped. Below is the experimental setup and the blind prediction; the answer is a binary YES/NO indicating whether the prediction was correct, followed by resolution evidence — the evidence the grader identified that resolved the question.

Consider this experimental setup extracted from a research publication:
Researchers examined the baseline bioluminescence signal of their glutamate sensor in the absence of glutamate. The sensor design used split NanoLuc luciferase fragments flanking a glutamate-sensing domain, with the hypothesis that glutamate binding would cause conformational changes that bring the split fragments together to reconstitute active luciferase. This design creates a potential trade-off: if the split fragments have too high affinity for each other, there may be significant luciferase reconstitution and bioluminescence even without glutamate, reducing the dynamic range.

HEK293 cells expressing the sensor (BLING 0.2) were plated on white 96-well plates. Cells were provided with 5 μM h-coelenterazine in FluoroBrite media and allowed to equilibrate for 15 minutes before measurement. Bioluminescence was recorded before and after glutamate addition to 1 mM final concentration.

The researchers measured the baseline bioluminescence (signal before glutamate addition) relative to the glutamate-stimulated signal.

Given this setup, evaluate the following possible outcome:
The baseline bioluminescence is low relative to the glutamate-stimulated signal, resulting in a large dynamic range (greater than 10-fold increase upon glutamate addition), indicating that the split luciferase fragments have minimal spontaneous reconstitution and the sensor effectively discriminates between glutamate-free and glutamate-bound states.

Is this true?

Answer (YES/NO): NO